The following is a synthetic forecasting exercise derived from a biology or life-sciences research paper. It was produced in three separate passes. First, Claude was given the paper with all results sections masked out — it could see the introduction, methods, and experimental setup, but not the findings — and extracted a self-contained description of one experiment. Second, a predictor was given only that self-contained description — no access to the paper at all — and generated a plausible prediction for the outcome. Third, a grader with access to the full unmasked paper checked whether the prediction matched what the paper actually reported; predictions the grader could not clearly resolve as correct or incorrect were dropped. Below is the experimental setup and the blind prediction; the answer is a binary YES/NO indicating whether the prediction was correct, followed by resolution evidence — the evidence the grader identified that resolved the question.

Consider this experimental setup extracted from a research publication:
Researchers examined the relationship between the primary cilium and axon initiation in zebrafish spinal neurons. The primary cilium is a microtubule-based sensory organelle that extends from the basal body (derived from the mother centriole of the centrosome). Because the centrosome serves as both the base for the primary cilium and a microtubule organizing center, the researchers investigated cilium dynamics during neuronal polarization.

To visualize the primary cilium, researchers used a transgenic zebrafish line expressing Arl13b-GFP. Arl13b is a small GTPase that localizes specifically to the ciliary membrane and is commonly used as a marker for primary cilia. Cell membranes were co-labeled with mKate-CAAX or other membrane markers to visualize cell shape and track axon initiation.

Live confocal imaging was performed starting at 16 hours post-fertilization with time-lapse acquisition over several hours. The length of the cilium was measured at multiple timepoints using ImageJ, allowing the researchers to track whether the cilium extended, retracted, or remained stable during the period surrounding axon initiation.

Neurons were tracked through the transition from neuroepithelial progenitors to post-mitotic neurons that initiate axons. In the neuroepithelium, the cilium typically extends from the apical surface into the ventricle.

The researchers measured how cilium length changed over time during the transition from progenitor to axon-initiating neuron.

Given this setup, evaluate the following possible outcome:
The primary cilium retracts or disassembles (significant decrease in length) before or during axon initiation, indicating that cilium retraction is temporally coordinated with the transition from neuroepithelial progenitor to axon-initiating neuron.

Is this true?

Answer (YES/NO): NO